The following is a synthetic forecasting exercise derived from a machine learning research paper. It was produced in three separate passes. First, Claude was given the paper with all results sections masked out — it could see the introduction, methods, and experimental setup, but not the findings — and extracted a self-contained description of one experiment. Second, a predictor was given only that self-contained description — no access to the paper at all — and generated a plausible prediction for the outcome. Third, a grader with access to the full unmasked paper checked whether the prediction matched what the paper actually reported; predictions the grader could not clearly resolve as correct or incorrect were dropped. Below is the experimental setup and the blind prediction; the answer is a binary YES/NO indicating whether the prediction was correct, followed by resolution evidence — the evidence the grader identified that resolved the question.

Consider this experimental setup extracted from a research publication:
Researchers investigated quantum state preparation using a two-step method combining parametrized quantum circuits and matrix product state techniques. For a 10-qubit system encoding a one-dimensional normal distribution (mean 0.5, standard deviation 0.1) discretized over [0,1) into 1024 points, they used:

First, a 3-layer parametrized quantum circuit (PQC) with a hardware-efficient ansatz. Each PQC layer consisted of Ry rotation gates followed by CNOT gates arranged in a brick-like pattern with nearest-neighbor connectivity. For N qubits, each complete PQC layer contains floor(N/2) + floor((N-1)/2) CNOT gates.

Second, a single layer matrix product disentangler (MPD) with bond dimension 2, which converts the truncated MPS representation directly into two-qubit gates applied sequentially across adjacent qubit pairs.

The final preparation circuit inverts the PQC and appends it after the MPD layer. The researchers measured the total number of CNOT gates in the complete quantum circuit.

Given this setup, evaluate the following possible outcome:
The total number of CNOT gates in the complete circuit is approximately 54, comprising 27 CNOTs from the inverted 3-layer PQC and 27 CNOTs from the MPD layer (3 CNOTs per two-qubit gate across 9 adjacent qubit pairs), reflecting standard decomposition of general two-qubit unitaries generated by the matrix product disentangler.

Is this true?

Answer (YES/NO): NO